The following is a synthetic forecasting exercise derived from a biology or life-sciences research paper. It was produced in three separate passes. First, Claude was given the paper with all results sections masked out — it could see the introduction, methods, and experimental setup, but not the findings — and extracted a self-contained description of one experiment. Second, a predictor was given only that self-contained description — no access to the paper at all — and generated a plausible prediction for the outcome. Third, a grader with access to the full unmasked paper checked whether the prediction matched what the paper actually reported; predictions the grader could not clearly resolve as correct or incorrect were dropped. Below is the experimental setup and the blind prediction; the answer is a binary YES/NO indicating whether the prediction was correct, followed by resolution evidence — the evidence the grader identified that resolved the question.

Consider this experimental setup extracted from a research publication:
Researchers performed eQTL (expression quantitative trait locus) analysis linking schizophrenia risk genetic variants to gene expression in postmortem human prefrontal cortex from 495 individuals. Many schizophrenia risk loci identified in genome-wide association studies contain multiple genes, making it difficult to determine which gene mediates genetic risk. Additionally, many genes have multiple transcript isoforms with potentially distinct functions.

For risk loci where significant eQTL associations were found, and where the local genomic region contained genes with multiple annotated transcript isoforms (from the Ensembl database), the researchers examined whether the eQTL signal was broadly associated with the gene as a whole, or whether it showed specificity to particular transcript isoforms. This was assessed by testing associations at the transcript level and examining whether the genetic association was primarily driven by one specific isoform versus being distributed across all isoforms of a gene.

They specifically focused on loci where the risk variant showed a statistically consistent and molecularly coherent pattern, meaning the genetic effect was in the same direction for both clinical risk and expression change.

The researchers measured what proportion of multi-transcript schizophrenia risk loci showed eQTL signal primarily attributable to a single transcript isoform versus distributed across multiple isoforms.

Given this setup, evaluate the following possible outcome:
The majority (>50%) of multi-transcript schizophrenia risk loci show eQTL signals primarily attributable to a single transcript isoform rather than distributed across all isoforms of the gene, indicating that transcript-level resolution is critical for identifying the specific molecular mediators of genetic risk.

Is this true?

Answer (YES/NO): YES